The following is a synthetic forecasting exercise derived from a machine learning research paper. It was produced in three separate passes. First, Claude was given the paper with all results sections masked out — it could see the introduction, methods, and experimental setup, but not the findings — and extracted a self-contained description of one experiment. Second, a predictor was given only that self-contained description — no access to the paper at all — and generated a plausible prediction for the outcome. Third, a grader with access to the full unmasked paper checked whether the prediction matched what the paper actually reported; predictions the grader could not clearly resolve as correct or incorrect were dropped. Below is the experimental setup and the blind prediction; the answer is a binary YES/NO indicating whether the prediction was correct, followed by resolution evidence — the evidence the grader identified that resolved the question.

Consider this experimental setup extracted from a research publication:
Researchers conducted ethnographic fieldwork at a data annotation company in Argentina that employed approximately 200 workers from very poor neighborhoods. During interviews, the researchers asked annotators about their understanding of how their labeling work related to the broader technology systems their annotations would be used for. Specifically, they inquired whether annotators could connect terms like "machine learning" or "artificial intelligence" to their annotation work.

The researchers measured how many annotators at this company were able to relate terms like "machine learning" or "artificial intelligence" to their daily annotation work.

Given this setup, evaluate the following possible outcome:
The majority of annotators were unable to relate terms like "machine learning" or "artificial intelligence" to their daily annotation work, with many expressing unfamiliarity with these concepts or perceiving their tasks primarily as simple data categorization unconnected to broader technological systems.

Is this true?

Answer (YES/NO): YES